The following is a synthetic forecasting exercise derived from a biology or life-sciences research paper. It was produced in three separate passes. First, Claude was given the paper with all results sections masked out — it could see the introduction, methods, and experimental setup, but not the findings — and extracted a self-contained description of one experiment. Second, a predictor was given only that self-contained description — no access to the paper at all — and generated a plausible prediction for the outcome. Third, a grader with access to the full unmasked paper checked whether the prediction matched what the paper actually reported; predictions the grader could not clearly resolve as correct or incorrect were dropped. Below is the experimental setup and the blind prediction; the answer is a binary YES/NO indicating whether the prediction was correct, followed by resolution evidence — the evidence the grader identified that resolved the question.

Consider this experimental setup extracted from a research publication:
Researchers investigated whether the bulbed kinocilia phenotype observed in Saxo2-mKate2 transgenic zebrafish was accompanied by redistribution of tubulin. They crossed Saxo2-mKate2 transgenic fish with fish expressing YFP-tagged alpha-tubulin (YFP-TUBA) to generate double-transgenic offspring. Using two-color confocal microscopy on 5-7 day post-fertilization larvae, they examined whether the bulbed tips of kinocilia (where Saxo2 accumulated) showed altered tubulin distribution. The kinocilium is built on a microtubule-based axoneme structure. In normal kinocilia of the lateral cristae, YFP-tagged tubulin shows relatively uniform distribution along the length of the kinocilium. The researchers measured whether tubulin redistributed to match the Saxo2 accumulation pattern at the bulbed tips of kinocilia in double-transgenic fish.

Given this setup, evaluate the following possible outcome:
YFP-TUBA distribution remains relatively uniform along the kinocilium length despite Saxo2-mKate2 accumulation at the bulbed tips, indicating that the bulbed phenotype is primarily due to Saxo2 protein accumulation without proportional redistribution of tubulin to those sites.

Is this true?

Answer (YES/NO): YES